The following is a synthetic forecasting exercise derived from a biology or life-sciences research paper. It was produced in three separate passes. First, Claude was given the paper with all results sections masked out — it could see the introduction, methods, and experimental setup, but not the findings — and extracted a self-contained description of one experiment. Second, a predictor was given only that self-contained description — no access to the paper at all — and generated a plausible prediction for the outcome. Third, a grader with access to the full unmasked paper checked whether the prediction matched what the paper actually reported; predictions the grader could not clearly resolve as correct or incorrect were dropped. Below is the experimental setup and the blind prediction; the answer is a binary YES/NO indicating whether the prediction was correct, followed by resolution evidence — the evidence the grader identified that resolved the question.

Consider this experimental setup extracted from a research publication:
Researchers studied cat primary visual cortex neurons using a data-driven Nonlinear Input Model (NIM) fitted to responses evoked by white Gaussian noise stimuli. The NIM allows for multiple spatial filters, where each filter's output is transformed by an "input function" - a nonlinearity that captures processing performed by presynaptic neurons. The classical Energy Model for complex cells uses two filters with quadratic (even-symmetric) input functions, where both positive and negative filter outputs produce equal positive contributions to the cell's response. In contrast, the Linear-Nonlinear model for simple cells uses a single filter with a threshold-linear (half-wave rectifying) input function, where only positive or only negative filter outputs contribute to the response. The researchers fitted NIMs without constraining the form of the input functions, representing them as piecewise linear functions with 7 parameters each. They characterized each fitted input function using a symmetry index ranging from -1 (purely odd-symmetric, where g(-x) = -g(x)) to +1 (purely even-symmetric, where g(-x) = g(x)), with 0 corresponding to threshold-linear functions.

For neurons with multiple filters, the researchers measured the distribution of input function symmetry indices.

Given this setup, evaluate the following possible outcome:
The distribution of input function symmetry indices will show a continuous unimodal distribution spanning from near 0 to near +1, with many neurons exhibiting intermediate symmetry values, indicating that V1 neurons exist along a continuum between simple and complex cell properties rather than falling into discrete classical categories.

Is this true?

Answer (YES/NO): NO